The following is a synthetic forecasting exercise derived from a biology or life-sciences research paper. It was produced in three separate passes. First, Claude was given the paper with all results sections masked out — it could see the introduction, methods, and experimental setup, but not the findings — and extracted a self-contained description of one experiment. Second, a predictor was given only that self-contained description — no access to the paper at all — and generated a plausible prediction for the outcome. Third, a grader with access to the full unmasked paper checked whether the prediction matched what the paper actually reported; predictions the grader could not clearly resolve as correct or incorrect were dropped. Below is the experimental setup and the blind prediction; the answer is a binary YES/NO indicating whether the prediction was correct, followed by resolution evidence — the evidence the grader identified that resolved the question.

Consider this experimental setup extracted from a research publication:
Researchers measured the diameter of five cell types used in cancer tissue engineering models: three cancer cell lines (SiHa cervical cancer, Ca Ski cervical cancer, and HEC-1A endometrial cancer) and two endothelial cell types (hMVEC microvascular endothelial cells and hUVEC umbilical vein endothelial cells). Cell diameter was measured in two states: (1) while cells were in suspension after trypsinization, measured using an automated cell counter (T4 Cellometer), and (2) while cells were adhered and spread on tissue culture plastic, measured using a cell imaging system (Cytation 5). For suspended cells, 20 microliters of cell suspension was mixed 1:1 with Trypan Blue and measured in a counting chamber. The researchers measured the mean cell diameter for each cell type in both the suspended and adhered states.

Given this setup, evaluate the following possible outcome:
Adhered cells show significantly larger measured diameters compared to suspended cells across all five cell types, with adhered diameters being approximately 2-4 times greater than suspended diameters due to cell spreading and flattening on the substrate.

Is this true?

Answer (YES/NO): NO